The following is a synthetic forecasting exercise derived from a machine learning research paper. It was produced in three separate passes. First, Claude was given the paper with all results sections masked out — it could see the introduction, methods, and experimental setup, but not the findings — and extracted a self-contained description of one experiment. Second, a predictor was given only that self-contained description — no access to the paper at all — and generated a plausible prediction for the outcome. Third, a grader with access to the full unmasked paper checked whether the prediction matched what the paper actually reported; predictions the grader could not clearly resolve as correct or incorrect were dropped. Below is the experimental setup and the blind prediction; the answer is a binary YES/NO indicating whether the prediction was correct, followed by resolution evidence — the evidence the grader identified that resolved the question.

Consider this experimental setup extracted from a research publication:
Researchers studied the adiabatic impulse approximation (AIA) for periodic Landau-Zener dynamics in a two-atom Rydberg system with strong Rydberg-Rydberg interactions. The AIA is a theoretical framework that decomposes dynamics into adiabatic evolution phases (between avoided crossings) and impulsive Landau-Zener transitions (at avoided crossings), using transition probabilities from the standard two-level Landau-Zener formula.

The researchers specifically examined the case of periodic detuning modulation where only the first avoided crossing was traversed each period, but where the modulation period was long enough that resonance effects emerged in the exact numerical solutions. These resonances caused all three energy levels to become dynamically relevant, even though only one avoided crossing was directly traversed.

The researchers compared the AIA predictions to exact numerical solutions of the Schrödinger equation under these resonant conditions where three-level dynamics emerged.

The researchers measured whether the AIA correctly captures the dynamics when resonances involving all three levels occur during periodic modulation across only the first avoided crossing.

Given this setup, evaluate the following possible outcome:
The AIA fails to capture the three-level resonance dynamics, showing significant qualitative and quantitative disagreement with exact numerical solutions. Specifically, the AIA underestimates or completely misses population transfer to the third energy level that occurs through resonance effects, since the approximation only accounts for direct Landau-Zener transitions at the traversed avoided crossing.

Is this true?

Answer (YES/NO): YES